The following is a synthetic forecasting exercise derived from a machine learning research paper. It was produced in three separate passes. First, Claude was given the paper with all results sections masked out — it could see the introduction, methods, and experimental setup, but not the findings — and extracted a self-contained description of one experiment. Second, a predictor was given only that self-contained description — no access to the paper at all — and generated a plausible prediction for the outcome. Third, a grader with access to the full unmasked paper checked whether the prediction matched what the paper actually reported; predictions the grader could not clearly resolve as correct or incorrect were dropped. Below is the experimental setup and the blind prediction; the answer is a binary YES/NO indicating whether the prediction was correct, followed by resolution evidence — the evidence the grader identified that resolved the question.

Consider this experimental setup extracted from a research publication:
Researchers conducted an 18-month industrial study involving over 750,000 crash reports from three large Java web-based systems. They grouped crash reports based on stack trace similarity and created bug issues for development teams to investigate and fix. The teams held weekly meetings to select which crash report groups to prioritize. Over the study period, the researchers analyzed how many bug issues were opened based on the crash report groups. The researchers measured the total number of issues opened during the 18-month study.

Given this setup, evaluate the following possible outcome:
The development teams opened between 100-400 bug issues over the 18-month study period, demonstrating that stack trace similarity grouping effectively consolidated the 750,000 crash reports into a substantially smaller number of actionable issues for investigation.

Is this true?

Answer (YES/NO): YES